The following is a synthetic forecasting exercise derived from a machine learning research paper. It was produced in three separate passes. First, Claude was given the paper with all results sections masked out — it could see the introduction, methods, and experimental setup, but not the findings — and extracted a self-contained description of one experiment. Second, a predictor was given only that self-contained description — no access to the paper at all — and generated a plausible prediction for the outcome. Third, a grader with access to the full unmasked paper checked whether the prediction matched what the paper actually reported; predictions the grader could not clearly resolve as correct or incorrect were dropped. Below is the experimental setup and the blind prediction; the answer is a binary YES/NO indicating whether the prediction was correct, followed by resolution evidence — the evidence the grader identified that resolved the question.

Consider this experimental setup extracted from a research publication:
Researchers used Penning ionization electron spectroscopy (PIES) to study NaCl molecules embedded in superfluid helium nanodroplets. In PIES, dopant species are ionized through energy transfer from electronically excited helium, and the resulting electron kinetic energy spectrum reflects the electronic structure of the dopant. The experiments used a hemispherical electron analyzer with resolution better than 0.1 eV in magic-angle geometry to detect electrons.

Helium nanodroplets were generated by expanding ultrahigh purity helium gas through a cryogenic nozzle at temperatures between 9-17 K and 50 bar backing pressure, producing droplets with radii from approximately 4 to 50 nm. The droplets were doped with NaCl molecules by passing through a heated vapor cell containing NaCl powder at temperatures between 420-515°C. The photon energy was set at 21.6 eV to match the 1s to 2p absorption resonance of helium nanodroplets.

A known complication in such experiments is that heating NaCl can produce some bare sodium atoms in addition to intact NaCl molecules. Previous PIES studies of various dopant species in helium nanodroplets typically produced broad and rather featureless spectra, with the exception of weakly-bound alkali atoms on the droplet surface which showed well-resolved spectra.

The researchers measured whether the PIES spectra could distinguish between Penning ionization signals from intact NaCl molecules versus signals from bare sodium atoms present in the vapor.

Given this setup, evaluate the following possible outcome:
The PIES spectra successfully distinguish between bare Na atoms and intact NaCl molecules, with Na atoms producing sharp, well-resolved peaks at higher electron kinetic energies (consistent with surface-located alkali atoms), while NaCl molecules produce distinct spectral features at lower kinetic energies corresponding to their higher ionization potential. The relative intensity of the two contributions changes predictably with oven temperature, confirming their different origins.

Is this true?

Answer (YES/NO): YES